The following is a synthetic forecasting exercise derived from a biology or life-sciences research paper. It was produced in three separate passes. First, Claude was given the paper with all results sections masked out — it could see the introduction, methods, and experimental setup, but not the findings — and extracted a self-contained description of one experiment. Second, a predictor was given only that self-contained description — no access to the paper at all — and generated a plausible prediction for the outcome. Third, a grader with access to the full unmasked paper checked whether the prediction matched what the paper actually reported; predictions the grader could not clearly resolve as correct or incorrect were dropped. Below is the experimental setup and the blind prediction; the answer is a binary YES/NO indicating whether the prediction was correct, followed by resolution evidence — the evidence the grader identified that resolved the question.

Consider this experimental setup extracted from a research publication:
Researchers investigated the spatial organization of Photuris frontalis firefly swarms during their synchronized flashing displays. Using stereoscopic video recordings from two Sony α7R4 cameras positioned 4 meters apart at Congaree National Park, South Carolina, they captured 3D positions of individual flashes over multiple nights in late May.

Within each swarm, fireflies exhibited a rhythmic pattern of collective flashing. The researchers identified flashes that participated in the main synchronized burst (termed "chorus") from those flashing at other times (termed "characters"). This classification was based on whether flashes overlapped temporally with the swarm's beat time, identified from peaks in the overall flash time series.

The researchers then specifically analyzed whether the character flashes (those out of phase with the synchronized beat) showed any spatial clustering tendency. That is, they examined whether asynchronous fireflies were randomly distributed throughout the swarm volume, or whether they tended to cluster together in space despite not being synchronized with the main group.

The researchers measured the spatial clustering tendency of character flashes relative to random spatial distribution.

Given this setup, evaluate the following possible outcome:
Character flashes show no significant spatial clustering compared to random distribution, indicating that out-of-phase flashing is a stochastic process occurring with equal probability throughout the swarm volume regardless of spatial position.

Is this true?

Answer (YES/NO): NO